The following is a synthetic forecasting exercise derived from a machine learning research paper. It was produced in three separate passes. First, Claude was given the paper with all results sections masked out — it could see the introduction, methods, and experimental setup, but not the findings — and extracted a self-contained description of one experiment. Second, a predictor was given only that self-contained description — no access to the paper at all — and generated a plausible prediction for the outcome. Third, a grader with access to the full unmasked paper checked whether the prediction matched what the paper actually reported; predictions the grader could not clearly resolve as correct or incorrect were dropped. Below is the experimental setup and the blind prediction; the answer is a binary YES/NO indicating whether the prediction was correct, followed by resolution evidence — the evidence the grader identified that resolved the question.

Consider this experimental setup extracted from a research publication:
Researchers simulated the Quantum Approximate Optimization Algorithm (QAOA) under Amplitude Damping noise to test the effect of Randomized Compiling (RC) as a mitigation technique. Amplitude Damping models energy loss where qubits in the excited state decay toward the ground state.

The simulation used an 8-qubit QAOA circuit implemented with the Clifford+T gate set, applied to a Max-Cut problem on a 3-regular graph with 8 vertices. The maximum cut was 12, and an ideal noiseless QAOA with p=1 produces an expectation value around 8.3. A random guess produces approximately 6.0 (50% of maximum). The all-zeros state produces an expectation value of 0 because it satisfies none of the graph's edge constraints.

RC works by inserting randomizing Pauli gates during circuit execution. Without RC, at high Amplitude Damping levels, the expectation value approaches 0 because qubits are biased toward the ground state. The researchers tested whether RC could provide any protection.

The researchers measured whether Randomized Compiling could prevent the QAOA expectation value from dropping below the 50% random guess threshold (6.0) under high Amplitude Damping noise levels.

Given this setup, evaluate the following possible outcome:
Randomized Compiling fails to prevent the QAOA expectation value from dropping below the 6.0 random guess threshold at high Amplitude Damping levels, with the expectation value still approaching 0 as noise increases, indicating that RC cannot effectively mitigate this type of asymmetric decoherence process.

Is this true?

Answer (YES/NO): NO